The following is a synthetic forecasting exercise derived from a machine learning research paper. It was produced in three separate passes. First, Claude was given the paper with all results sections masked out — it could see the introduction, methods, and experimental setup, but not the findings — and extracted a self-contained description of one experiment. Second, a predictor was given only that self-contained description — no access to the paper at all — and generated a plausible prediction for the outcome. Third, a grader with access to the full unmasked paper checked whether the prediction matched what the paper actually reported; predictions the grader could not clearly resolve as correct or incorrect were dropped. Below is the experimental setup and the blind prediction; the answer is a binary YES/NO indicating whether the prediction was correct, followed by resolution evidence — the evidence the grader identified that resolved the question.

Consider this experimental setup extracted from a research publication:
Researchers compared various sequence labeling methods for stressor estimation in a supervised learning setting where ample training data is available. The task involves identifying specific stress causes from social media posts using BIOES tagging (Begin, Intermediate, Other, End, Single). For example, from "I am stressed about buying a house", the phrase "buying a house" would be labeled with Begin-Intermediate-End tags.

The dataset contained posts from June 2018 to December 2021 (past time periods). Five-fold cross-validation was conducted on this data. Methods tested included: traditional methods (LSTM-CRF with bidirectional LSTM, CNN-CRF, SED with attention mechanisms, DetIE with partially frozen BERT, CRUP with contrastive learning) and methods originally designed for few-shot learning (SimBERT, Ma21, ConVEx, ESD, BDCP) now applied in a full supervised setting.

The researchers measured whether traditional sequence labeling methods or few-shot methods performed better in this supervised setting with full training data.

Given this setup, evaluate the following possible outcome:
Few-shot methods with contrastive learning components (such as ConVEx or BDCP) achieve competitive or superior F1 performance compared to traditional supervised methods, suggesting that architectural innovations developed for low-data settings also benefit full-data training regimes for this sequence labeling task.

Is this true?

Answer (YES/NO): YES